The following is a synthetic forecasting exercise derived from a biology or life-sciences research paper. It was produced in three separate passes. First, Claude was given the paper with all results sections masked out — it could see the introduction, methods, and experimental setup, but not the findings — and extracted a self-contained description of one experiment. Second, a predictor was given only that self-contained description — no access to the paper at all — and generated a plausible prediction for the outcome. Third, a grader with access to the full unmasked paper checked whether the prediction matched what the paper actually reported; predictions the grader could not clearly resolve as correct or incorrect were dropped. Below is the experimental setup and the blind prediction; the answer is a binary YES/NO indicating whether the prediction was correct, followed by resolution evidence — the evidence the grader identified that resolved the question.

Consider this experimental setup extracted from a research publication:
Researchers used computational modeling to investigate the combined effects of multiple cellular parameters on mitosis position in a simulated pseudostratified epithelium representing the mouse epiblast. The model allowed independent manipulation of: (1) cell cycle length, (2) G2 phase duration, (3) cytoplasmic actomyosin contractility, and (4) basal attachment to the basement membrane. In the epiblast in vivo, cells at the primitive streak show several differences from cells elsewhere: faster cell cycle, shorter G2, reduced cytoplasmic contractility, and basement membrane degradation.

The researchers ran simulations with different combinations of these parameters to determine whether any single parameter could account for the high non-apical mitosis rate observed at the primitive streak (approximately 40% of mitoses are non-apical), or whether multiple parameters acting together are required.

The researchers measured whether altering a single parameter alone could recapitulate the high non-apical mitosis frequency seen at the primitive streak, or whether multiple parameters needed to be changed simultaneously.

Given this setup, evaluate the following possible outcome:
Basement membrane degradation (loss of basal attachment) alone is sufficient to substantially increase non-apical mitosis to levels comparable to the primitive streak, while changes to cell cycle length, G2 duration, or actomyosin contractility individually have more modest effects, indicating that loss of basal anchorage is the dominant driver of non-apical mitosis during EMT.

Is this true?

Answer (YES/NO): NO